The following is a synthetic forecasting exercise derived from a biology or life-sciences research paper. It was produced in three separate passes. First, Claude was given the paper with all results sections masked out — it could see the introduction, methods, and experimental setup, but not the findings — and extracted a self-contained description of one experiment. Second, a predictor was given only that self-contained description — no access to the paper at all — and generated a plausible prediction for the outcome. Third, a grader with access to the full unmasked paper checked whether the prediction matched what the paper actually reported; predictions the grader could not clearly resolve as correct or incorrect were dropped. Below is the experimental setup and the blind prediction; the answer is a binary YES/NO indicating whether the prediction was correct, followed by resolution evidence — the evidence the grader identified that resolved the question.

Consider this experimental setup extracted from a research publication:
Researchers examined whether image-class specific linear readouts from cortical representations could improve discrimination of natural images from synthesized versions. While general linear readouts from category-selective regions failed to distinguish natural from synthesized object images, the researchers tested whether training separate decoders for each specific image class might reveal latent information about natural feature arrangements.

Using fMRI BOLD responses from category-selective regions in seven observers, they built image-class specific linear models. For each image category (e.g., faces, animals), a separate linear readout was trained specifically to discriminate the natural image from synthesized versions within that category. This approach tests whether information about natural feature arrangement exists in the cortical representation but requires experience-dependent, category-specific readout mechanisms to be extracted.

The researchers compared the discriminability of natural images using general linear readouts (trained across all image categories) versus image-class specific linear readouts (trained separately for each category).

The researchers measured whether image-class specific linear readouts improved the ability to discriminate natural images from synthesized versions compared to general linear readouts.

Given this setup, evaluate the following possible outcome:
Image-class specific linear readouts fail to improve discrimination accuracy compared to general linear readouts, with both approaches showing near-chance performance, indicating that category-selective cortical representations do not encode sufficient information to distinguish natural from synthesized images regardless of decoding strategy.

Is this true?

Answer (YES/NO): NO